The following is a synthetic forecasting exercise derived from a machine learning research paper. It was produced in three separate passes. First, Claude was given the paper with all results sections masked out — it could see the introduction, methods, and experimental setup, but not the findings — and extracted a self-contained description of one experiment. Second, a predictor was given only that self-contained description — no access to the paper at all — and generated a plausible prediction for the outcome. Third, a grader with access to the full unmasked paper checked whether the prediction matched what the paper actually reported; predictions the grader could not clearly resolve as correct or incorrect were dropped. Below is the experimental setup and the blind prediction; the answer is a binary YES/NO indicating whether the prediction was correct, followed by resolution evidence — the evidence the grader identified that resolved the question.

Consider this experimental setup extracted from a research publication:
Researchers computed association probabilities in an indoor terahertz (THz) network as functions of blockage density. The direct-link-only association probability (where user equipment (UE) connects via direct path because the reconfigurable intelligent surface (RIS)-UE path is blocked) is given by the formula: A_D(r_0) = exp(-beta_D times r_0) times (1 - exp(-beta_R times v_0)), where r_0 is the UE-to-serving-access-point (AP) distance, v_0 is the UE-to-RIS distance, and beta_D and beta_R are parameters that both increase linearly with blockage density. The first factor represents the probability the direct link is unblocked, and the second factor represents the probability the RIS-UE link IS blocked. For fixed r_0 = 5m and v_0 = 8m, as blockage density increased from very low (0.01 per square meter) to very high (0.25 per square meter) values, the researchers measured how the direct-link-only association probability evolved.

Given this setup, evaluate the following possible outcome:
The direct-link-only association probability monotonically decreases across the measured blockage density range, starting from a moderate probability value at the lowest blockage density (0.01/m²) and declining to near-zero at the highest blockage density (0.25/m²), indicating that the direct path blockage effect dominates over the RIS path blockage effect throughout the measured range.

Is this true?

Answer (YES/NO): NO